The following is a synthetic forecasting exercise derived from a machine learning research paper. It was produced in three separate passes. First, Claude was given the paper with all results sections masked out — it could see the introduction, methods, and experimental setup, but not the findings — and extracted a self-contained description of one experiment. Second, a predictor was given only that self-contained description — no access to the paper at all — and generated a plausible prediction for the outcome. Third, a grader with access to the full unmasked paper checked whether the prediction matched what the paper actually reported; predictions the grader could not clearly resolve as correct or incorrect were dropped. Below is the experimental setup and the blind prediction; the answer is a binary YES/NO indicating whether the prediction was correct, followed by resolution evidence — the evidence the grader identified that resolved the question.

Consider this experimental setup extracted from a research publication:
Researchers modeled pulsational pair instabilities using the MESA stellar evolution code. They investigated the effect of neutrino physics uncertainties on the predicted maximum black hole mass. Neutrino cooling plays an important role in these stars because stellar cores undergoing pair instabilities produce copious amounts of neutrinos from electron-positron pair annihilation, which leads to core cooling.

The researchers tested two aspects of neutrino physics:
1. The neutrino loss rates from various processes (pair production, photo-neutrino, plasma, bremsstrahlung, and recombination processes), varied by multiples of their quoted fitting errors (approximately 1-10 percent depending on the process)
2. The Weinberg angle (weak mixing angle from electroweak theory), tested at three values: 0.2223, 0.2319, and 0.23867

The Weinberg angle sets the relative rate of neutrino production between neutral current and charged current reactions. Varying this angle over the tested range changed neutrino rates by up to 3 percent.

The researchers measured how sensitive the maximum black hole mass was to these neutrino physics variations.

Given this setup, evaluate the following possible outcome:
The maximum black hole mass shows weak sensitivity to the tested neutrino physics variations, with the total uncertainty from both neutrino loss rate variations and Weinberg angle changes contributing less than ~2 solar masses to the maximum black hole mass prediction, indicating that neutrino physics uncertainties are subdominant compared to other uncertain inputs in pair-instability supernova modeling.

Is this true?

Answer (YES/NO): YES